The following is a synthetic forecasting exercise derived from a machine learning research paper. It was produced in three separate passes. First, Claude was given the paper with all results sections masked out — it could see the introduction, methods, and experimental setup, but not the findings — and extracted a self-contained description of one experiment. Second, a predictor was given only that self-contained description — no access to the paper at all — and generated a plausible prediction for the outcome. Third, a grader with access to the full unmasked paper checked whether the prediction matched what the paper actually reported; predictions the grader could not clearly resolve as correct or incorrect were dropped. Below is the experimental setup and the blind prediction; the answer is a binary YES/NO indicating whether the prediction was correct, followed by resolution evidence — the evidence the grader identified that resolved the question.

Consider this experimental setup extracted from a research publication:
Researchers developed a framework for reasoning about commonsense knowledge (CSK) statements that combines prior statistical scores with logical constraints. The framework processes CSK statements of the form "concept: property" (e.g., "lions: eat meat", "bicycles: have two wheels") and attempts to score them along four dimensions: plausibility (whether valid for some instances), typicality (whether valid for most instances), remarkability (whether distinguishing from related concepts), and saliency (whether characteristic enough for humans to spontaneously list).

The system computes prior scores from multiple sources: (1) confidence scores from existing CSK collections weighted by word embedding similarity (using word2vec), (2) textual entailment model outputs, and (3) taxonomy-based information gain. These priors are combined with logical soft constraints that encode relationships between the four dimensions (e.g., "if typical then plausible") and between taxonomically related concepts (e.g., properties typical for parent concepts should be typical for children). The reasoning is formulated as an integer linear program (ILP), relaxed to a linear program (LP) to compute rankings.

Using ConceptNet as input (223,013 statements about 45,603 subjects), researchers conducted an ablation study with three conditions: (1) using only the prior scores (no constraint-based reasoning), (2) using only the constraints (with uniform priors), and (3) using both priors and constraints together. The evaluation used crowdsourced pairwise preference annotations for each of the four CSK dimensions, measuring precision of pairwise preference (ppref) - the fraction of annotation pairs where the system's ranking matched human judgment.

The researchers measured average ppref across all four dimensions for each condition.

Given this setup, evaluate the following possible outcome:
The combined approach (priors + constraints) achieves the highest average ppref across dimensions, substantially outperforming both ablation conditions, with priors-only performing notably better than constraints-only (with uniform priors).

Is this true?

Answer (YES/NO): YES